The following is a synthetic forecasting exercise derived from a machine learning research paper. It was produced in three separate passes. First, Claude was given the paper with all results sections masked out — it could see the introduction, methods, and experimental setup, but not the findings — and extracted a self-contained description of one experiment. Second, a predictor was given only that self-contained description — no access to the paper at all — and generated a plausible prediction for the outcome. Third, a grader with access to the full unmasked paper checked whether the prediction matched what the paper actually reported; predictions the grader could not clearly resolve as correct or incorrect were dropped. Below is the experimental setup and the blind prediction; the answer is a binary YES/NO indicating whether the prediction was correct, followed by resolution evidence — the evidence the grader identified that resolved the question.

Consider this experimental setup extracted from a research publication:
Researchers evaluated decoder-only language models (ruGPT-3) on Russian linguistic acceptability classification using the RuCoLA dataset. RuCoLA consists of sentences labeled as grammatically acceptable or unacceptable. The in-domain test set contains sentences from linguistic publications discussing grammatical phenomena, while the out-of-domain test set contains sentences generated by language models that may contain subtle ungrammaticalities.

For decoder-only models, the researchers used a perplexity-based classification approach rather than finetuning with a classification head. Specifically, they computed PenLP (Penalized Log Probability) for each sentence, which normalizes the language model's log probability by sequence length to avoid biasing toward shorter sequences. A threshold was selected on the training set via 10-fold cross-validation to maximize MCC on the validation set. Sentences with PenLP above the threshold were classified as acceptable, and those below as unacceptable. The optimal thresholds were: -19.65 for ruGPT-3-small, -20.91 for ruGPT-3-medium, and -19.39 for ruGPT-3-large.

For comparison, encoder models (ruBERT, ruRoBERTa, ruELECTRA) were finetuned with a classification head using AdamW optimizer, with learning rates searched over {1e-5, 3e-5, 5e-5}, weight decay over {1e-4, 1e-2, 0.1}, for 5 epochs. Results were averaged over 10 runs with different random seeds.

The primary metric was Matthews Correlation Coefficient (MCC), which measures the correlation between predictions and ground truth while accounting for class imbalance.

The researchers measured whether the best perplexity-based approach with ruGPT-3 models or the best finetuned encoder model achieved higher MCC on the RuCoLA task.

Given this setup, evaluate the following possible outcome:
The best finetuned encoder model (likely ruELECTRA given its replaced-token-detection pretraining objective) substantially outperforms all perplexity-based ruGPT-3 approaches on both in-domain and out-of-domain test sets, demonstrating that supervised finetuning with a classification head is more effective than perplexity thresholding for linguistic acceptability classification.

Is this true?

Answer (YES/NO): NO